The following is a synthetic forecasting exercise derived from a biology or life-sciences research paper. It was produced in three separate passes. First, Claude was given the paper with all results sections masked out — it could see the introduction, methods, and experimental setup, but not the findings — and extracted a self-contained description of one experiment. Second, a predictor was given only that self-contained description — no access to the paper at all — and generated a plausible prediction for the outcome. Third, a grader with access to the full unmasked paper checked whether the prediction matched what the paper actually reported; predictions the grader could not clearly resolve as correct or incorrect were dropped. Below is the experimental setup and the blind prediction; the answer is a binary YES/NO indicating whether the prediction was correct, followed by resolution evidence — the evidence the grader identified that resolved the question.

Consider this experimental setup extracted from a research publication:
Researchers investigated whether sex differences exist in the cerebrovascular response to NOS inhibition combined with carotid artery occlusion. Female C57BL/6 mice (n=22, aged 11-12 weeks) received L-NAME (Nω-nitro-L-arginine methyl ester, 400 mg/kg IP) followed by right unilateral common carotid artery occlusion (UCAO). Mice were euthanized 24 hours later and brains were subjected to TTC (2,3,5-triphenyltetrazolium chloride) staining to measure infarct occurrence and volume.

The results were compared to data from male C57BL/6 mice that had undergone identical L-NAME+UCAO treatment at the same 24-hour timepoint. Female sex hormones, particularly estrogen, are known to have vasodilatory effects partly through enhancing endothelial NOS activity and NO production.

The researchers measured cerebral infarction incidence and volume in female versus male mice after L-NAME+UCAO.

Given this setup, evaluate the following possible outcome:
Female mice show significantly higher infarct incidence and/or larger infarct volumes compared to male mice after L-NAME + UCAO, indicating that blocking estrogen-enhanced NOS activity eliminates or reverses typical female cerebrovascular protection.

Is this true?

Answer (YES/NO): NO